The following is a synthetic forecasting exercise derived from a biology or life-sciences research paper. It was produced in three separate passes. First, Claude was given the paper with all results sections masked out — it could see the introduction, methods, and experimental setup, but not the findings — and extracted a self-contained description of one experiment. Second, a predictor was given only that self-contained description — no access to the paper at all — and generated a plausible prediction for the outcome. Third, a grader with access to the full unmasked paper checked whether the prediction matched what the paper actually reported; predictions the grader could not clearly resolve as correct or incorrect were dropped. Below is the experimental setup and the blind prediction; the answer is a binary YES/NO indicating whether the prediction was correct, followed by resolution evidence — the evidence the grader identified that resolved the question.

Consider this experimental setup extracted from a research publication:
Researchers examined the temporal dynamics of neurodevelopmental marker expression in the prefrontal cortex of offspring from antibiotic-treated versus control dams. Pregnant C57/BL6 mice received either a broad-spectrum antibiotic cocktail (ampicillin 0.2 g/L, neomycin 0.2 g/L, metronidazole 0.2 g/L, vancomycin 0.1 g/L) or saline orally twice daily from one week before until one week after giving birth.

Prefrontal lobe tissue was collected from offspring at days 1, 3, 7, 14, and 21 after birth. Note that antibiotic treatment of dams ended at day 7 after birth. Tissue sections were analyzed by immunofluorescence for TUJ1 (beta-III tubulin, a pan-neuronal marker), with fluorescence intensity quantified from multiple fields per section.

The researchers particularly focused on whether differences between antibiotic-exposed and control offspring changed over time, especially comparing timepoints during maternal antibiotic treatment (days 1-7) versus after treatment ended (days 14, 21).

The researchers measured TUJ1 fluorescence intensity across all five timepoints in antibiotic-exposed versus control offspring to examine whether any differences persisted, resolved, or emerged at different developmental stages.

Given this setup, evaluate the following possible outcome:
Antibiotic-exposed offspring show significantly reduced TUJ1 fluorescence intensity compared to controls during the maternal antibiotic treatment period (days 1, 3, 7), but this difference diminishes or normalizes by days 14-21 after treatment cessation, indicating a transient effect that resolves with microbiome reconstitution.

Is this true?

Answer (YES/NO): NO